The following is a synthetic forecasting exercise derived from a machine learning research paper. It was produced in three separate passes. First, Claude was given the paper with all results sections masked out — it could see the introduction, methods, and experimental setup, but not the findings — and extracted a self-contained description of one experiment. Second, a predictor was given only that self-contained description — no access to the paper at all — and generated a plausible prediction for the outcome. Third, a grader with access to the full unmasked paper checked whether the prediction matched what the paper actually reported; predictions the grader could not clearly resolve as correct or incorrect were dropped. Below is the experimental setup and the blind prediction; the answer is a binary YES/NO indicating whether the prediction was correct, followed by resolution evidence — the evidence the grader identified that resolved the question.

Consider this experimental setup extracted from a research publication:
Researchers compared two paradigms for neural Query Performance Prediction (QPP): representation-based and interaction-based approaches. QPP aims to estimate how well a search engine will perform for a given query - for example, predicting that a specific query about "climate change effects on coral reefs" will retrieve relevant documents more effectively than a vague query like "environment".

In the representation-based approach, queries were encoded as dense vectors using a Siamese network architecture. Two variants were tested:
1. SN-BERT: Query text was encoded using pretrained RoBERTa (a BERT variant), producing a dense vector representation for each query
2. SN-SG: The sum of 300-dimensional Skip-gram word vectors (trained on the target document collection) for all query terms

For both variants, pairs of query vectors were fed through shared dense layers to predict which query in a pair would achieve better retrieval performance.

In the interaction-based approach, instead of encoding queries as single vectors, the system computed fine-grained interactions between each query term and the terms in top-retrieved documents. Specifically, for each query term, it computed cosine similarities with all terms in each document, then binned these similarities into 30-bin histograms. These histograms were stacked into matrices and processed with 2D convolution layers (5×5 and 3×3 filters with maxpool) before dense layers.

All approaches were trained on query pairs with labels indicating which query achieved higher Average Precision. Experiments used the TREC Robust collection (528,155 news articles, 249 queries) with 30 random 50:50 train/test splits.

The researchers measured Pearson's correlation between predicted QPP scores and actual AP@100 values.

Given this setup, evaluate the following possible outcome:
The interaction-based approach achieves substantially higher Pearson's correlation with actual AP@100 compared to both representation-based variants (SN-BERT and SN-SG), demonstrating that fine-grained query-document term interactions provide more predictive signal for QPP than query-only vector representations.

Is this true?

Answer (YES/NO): YES